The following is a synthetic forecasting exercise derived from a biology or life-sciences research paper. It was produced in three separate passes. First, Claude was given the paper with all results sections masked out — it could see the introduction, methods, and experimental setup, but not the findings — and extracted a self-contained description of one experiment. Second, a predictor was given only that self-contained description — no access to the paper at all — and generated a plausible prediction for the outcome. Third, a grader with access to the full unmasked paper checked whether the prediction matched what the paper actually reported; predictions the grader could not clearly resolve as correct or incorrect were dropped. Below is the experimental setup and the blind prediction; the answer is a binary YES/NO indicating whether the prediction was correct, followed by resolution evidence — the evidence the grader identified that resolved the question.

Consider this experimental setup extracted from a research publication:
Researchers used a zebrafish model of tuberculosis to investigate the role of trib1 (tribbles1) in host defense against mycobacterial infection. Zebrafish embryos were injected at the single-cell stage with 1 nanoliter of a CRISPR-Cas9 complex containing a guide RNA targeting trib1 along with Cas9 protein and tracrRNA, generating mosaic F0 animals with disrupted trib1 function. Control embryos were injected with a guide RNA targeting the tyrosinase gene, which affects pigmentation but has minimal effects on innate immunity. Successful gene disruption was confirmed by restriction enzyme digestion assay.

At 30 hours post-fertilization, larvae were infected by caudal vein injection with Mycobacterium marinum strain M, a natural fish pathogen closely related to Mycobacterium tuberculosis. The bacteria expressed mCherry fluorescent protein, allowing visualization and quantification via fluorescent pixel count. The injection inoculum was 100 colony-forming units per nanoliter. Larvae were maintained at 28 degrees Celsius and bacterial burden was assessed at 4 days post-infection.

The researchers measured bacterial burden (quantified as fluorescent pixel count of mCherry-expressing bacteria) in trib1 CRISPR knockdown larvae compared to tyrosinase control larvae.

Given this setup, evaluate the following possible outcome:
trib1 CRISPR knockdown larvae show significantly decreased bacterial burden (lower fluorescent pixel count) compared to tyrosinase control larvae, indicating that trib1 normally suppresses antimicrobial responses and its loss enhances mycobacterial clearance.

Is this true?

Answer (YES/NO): NO